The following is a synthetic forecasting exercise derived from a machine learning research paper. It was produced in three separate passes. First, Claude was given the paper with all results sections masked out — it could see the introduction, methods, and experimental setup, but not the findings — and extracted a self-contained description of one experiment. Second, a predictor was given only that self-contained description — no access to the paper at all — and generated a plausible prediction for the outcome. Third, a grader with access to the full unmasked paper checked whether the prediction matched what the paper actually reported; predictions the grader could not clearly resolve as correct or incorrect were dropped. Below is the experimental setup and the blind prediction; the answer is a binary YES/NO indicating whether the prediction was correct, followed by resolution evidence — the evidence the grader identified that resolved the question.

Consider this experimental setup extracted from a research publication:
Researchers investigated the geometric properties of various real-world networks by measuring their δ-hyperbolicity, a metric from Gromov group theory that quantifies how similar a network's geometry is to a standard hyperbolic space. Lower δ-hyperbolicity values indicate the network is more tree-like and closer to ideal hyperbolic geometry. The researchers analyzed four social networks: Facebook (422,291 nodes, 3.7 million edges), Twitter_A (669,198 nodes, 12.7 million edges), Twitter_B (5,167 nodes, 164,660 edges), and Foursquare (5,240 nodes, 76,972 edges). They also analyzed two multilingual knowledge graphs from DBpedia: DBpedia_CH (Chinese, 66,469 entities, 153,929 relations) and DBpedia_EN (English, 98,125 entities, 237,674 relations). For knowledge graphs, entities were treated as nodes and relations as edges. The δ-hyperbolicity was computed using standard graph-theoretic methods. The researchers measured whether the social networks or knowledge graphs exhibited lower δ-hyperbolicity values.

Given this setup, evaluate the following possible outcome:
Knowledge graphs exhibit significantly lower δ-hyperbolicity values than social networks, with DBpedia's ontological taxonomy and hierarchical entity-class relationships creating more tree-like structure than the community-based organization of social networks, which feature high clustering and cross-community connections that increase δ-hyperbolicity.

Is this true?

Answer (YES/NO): NO